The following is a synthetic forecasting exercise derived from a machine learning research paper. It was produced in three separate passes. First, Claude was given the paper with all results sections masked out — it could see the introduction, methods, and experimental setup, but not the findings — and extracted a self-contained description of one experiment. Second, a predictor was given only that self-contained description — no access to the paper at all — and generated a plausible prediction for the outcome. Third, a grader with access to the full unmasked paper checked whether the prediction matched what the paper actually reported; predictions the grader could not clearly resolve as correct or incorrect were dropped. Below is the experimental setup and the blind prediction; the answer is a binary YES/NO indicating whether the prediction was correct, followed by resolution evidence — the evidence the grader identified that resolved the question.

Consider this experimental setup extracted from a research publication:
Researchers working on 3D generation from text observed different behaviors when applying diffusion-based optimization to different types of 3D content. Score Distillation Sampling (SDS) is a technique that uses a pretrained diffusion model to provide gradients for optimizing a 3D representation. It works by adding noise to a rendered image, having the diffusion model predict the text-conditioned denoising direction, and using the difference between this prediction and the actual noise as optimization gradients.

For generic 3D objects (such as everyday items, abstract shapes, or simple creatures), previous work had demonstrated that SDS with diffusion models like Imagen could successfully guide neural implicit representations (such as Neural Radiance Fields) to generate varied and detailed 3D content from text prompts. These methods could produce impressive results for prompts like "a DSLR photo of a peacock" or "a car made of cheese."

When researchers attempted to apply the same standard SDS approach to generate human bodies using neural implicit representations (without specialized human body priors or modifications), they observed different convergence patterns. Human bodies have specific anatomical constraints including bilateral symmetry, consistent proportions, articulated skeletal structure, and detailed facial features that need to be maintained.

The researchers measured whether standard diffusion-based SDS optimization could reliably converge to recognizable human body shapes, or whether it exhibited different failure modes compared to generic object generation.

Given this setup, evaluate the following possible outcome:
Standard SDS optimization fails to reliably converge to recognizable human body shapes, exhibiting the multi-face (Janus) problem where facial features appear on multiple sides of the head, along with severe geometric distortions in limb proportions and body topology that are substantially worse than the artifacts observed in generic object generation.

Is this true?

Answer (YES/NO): NO